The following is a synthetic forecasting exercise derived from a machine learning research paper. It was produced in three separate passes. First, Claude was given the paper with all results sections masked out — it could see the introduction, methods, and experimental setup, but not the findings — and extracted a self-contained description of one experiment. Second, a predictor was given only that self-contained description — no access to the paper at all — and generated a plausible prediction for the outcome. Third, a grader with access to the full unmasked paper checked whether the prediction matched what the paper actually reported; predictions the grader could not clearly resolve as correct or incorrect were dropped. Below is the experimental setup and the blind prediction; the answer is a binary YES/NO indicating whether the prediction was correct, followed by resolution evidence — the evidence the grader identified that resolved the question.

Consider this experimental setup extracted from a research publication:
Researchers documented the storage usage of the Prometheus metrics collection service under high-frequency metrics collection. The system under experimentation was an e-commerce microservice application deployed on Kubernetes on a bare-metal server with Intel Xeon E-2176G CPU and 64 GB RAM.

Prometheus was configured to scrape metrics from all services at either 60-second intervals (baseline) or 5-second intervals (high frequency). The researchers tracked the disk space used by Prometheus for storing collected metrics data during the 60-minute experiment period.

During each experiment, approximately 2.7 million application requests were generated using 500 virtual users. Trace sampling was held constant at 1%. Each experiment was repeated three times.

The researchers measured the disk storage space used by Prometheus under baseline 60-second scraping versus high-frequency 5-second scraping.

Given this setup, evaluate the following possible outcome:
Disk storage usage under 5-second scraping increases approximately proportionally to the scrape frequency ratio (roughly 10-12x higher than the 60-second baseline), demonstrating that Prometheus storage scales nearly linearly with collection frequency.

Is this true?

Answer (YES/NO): YES